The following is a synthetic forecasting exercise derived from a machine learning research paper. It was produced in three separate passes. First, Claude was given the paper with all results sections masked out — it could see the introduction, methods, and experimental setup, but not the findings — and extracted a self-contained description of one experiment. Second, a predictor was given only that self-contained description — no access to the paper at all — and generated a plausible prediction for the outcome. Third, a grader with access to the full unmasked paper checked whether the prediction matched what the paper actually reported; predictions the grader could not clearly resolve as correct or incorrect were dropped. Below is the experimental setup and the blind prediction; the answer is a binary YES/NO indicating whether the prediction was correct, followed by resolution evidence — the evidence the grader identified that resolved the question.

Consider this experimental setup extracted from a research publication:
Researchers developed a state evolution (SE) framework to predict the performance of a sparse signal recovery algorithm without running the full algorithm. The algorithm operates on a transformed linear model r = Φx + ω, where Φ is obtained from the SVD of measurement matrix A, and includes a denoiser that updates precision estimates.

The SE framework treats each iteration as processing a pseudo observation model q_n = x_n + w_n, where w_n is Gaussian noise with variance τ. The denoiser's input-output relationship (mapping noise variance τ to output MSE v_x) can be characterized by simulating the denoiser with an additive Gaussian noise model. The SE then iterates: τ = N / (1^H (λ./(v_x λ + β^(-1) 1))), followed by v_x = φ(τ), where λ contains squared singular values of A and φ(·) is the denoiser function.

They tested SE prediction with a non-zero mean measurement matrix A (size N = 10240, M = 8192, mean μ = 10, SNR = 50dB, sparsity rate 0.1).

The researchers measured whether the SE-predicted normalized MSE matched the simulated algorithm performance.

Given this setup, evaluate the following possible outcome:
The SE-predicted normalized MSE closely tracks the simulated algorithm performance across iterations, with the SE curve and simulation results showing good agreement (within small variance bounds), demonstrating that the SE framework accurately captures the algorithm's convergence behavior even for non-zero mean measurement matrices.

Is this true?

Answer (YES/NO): YES